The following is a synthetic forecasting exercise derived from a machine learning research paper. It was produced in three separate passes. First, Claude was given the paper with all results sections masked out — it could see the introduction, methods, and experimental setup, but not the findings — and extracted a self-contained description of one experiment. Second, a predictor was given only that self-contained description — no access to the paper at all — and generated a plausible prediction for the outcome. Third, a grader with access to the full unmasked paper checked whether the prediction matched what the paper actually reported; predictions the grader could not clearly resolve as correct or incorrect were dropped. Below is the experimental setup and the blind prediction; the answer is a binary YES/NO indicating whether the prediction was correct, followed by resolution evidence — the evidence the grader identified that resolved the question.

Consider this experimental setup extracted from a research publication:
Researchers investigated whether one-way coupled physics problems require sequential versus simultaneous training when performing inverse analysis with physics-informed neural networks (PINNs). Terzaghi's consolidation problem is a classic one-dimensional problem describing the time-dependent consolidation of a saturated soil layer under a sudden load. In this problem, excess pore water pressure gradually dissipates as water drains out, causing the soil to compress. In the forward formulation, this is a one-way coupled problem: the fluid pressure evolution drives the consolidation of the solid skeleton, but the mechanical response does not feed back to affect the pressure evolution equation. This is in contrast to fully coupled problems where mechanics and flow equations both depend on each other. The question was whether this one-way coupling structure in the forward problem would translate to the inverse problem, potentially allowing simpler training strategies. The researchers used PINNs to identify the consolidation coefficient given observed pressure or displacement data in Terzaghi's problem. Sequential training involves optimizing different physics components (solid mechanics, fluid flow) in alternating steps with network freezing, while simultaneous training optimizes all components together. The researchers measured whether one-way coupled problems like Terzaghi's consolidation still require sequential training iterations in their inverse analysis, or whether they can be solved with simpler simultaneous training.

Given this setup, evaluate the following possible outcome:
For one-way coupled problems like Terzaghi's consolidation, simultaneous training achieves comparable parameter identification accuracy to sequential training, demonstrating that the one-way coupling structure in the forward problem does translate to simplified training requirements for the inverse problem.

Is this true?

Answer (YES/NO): NO